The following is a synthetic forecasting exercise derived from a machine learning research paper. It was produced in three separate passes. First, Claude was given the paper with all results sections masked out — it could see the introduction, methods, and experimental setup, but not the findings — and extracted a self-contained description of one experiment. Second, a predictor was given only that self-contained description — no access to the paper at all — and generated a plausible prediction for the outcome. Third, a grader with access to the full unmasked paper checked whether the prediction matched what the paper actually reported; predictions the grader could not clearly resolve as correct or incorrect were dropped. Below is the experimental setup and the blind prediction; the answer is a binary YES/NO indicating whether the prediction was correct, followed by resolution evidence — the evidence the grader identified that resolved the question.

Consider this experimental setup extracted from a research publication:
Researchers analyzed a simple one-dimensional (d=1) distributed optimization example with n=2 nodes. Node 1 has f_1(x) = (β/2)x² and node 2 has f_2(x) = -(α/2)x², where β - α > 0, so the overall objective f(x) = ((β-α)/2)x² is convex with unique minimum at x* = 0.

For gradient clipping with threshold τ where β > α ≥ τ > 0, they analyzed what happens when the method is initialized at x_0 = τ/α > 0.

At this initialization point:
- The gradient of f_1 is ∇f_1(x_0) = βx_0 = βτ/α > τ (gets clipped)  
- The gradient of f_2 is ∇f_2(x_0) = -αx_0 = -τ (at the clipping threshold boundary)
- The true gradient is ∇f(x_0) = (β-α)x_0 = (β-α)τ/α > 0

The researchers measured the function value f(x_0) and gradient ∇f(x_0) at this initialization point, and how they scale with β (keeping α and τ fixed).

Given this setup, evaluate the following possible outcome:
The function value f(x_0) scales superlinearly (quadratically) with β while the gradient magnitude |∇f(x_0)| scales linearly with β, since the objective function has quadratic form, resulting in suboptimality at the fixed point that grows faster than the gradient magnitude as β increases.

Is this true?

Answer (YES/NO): NO